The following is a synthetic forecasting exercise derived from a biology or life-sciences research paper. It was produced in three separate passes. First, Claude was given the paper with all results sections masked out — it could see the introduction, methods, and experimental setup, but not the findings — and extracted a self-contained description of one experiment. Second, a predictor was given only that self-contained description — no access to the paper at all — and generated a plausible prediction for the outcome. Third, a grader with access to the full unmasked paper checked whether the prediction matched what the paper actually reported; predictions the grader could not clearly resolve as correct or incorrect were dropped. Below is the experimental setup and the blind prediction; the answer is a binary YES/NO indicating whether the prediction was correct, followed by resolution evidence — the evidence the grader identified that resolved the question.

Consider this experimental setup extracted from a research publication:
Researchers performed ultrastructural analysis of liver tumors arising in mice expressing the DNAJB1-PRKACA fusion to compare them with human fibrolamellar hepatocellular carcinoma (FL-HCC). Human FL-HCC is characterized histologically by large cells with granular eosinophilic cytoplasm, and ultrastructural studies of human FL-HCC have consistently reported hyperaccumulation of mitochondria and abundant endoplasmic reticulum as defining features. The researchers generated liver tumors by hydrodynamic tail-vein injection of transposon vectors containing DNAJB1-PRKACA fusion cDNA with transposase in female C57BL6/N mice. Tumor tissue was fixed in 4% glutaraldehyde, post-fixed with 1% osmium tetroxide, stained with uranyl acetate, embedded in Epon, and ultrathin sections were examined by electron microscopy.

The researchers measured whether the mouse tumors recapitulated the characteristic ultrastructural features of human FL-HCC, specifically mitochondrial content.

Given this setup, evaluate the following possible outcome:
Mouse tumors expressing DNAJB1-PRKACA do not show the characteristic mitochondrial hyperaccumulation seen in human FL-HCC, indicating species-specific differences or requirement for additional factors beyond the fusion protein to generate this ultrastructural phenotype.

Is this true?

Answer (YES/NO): NO